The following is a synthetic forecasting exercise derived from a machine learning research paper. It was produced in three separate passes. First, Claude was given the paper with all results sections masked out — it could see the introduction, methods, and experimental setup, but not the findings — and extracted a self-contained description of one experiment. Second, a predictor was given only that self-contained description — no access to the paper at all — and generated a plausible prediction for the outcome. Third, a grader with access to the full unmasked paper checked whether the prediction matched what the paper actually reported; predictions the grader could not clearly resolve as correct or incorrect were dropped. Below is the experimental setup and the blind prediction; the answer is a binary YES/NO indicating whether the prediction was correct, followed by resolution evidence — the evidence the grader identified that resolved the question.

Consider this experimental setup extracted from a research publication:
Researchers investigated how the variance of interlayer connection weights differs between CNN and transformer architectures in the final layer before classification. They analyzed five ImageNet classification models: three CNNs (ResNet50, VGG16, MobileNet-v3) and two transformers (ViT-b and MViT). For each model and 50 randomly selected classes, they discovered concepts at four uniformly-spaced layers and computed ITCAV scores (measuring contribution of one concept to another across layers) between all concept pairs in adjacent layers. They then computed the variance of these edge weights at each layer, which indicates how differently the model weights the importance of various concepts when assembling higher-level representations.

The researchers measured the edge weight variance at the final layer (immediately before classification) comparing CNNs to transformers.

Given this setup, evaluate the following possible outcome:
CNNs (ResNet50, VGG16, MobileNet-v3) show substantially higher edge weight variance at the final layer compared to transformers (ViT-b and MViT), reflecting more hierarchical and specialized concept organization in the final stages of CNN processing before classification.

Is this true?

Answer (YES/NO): NO